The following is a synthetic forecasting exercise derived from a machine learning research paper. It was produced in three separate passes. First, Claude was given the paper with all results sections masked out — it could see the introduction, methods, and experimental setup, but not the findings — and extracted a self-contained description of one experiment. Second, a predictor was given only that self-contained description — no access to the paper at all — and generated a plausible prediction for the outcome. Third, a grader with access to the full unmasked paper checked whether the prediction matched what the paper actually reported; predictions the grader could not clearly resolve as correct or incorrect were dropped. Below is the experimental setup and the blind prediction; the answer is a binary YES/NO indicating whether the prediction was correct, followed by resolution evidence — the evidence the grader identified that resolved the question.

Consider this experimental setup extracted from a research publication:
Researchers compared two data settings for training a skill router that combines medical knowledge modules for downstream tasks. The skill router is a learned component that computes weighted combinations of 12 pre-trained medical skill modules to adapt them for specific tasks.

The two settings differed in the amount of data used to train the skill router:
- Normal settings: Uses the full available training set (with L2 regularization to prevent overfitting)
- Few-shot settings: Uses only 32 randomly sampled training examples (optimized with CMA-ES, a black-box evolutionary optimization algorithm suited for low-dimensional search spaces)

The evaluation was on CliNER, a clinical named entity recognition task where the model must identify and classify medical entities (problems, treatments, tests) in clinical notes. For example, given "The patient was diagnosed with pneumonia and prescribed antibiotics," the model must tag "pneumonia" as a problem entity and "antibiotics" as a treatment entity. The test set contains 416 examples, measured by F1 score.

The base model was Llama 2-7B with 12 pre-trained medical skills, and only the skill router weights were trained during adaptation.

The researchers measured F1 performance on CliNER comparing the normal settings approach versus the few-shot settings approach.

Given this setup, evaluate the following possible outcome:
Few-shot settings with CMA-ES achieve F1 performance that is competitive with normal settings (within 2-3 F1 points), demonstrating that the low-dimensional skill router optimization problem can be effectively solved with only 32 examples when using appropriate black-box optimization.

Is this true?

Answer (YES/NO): NO